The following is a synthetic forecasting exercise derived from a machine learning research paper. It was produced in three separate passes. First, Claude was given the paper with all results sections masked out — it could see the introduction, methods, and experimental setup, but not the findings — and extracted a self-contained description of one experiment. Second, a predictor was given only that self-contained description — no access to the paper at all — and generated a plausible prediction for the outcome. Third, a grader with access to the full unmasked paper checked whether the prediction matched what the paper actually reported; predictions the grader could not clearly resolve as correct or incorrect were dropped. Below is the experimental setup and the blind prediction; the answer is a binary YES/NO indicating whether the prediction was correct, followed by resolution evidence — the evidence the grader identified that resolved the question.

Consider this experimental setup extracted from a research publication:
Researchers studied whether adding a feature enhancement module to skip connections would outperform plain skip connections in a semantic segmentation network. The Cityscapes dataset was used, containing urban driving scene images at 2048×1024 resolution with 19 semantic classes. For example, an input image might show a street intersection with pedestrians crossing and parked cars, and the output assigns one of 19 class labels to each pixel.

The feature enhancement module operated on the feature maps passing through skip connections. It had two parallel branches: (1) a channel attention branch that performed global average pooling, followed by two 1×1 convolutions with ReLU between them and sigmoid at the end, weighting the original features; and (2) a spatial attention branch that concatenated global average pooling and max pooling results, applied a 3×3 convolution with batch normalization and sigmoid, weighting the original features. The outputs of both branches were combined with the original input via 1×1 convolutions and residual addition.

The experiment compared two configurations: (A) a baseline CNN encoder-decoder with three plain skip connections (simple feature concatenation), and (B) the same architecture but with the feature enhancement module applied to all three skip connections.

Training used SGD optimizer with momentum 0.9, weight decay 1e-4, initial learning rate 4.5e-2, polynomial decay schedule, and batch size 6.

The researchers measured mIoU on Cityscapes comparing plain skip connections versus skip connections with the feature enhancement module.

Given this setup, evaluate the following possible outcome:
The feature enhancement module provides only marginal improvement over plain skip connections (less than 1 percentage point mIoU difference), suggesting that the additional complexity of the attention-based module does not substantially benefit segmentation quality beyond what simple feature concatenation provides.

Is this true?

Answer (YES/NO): YES